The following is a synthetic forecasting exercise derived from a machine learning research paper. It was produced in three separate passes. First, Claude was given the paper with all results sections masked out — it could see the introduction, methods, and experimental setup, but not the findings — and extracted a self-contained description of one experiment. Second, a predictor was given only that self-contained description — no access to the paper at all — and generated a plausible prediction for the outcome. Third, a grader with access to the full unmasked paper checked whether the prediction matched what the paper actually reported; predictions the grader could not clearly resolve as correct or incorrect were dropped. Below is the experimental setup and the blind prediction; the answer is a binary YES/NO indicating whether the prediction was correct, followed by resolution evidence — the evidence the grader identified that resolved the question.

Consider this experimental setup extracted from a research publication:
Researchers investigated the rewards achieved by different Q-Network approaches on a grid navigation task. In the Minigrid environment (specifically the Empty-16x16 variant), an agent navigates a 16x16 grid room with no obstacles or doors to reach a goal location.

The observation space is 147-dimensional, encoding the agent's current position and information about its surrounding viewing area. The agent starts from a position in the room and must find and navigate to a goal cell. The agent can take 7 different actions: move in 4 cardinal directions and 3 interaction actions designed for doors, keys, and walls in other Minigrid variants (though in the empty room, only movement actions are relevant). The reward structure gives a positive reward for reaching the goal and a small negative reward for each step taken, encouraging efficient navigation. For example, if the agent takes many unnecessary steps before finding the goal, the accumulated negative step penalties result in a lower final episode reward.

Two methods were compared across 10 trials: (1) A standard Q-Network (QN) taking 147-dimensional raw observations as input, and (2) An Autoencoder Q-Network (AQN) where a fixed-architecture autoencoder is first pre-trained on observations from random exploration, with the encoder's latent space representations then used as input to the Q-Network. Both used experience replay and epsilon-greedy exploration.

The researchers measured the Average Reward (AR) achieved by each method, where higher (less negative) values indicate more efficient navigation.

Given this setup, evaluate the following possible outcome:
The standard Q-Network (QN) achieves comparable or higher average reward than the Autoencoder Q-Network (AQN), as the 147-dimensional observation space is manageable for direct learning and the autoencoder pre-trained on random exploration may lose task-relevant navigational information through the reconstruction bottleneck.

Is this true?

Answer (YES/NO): NO